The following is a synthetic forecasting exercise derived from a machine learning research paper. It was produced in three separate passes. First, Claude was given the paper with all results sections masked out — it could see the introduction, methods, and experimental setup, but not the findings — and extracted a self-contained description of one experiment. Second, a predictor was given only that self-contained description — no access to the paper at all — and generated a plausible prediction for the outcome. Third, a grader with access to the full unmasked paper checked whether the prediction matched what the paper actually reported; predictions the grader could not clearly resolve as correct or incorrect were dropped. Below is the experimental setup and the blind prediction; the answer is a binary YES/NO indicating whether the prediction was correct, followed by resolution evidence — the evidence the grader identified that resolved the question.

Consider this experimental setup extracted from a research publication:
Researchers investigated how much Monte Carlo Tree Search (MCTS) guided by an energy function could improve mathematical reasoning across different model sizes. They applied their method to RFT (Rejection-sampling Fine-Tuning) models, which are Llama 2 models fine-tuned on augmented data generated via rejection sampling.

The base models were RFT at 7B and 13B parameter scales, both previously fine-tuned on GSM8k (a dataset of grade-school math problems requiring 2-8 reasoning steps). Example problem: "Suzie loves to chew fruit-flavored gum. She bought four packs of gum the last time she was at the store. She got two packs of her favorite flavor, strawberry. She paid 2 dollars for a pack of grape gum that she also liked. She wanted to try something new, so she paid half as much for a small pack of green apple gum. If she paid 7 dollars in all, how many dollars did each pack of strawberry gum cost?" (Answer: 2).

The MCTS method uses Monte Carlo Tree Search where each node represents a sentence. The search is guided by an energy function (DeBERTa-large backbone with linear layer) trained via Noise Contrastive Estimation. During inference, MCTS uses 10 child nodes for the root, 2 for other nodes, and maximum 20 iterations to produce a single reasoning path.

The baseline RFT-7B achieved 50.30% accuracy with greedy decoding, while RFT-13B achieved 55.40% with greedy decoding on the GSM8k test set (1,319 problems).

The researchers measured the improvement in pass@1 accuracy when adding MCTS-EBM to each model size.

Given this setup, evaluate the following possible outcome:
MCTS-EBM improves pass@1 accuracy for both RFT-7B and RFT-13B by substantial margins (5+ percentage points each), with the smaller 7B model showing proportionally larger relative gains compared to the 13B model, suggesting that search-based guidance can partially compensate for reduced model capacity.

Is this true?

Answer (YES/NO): YES